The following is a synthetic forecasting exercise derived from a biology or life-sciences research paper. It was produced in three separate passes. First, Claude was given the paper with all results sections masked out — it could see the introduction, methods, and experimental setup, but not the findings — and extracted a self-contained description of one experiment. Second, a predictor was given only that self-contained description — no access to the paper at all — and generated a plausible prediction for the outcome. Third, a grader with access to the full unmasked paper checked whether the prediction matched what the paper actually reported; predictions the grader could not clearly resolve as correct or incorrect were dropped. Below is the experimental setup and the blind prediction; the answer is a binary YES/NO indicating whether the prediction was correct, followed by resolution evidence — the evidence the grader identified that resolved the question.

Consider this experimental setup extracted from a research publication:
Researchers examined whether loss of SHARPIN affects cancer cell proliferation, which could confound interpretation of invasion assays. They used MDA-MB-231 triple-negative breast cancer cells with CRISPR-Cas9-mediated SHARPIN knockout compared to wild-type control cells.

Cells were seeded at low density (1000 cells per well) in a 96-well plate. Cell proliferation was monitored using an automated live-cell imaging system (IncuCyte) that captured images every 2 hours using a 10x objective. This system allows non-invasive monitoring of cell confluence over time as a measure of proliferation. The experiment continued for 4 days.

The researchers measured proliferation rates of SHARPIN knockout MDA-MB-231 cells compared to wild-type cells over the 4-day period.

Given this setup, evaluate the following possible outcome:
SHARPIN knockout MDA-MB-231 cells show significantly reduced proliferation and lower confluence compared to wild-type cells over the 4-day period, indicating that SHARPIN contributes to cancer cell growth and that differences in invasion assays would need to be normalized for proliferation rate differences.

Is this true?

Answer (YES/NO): NO